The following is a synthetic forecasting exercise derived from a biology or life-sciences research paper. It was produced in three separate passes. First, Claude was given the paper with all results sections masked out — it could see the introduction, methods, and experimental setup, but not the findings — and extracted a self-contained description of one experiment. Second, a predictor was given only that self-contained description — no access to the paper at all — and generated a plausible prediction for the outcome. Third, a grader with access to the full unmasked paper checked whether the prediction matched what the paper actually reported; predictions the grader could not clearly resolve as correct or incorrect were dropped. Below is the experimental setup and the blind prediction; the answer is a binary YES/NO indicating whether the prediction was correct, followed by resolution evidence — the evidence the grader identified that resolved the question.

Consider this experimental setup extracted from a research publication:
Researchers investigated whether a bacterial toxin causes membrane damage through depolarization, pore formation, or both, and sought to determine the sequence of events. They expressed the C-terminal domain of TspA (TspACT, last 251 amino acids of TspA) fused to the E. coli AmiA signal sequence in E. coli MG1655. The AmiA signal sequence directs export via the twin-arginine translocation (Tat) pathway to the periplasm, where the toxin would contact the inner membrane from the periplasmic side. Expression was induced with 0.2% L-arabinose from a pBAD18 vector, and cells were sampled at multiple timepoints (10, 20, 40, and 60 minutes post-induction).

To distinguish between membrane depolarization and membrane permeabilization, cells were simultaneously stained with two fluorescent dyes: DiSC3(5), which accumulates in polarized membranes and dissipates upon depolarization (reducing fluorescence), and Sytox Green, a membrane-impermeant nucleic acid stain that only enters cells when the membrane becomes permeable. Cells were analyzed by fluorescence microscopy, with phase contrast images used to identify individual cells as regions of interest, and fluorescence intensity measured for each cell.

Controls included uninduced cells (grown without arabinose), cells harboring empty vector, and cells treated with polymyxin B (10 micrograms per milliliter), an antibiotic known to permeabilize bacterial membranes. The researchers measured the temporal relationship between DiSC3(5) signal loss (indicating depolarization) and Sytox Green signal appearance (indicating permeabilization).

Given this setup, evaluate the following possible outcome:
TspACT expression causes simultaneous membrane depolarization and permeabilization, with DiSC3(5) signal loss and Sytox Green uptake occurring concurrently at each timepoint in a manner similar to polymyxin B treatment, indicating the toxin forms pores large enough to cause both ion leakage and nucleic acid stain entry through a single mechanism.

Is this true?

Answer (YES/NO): NO